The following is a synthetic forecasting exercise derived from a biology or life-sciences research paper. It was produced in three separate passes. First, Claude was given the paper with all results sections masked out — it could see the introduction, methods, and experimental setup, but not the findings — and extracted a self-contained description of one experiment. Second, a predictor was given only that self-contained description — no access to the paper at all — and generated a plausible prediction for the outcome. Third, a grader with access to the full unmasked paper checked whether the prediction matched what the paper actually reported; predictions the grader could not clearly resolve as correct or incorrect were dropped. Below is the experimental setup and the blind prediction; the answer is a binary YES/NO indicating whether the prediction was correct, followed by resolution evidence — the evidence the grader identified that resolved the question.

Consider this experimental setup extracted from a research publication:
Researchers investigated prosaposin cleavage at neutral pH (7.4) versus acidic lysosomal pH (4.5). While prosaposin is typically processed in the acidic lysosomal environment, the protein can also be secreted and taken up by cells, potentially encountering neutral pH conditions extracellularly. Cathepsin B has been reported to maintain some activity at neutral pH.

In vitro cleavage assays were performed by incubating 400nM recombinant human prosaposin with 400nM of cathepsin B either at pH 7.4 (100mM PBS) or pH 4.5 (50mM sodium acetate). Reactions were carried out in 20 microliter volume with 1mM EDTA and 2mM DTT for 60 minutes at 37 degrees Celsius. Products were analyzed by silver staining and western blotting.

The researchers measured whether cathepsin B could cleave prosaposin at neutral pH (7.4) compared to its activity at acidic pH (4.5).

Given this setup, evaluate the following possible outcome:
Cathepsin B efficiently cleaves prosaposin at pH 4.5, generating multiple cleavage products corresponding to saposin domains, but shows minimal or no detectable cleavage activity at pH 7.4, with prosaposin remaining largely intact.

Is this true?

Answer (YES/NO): NO